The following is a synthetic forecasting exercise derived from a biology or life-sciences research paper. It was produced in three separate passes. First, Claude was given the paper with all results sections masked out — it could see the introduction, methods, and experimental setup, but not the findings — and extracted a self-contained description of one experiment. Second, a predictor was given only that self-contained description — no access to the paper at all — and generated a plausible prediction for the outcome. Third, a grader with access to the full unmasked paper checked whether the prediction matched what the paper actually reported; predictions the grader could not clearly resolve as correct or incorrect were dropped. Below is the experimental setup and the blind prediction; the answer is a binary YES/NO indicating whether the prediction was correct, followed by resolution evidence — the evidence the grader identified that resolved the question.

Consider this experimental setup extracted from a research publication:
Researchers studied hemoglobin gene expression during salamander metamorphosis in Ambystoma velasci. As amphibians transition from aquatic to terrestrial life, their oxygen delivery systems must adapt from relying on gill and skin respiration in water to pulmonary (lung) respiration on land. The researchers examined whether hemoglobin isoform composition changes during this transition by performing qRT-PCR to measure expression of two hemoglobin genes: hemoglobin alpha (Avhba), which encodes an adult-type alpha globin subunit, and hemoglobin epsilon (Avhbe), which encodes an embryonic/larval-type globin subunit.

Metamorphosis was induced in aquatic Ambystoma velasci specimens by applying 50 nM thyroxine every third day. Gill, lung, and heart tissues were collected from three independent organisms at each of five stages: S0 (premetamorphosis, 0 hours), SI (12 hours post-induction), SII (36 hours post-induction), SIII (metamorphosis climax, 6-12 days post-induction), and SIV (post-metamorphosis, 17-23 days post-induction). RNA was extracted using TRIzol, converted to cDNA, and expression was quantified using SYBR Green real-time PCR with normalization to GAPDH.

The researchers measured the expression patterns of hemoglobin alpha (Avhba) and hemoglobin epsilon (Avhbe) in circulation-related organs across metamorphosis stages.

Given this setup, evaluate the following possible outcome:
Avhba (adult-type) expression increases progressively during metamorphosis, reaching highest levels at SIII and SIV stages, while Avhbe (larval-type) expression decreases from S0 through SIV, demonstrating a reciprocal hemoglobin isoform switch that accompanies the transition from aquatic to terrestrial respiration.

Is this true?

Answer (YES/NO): NO